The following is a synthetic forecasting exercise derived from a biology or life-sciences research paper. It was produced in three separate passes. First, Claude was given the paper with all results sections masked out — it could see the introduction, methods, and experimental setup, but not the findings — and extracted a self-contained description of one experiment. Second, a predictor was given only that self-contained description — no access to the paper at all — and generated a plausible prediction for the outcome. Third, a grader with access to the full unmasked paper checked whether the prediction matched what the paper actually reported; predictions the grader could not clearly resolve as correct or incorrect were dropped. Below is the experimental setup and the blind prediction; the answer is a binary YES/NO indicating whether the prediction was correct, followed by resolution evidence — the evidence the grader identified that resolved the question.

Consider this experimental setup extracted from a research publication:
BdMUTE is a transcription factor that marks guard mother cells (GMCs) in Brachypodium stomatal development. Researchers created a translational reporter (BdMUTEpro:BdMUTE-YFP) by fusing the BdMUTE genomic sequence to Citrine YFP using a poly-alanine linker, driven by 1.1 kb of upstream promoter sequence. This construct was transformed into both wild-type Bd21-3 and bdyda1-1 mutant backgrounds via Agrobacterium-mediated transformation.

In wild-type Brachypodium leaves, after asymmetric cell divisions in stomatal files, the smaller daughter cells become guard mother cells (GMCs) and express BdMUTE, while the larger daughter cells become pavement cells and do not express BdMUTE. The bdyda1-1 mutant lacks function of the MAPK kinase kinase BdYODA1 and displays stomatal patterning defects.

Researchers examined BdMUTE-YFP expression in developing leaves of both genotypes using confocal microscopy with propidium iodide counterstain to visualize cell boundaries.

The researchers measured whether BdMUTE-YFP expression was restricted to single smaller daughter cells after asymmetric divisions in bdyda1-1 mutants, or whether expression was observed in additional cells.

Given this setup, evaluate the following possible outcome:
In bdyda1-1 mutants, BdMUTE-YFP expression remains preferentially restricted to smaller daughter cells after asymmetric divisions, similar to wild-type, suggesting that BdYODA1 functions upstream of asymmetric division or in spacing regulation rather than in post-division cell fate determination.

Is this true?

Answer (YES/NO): NO